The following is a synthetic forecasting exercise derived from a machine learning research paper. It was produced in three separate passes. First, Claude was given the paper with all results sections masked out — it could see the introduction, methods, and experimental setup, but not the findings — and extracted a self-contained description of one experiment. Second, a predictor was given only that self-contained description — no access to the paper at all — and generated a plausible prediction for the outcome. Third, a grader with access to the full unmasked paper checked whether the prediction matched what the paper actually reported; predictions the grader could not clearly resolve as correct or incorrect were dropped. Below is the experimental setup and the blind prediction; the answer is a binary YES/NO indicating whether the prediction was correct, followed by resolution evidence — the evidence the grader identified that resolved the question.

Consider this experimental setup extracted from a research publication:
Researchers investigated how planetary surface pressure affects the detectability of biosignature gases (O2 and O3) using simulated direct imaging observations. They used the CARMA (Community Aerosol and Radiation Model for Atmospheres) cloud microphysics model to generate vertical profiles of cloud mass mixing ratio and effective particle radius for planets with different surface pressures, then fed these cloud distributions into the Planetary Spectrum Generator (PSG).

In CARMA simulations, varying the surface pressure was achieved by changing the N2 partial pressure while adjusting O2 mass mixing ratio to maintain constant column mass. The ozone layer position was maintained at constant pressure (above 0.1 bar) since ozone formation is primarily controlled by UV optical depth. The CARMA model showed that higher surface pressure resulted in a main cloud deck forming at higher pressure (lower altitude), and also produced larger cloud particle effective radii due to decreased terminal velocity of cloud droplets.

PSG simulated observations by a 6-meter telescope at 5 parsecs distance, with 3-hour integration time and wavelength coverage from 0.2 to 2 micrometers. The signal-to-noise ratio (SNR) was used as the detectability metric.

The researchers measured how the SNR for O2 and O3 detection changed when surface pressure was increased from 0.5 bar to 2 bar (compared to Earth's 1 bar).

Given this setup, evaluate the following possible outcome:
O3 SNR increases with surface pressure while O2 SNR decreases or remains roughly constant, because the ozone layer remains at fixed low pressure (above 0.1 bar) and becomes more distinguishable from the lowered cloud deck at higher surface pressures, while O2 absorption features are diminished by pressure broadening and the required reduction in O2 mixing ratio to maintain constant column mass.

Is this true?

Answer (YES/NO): NO